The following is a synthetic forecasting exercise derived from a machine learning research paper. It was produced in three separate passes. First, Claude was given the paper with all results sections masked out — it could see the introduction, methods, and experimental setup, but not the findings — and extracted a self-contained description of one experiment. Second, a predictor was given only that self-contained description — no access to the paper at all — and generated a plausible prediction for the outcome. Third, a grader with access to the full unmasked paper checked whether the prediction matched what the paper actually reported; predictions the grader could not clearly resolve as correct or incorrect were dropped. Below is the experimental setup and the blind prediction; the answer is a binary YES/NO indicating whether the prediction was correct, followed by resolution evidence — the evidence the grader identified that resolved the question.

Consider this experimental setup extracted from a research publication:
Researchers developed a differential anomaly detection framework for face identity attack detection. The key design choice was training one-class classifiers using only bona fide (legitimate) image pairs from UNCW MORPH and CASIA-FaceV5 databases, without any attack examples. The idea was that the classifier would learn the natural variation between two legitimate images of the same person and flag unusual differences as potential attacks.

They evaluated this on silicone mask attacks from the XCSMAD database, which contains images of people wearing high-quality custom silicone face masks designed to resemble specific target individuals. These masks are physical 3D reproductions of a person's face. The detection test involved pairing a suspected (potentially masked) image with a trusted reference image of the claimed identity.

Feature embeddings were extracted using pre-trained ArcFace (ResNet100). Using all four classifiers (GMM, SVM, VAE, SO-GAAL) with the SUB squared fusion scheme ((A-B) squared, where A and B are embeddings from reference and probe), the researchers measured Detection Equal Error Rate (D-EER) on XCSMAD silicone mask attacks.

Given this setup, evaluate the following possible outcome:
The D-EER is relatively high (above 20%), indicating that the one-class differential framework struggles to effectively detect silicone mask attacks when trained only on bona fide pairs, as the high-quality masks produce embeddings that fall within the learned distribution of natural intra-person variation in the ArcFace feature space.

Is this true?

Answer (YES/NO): NO